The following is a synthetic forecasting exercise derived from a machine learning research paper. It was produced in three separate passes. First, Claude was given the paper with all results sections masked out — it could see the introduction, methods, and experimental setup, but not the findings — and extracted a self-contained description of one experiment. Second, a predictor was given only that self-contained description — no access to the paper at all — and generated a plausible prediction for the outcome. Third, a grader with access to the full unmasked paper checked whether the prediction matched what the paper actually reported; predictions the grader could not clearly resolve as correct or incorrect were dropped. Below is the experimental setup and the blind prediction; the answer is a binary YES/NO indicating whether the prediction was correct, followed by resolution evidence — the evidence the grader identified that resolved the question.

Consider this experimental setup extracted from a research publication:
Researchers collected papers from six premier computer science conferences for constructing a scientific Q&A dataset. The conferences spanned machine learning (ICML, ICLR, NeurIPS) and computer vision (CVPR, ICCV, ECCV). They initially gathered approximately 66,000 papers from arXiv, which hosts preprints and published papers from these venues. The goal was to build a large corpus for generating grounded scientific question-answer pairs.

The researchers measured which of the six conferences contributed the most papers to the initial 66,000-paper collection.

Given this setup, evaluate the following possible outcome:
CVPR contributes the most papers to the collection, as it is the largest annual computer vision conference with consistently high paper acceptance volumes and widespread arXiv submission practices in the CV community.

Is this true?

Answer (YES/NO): NO